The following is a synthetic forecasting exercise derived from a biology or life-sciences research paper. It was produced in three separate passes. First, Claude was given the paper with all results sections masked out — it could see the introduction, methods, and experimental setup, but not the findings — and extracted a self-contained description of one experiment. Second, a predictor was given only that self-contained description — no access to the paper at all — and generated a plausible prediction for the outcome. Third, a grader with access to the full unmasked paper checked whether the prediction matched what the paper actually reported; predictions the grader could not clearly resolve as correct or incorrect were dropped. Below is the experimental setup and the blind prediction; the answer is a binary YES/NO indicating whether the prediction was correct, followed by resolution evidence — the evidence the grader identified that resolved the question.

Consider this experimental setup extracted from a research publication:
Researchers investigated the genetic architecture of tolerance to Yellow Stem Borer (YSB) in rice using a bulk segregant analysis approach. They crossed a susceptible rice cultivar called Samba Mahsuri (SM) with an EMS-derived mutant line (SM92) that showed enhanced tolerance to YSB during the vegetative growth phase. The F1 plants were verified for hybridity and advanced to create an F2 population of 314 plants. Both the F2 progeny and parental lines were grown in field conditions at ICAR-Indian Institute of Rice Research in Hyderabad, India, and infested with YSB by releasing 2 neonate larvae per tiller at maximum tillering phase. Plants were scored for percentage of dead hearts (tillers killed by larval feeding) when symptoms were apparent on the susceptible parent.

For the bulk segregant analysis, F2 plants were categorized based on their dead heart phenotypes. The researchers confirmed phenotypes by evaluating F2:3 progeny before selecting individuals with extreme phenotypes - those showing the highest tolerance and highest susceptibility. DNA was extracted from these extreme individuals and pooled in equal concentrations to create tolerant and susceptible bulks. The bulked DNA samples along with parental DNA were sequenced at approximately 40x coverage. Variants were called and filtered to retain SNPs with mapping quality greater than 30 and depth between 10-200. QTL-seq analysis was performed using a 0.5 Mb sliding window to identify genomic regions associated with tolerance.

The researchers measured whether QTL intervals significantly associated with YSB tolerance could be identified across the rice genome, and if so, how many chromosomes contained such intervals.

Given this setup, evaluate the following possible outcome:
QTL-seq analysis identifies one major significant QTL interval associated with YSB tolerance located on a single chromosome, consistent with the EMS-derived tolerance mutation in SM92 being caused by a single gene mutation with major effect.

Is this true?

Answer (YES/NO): NO